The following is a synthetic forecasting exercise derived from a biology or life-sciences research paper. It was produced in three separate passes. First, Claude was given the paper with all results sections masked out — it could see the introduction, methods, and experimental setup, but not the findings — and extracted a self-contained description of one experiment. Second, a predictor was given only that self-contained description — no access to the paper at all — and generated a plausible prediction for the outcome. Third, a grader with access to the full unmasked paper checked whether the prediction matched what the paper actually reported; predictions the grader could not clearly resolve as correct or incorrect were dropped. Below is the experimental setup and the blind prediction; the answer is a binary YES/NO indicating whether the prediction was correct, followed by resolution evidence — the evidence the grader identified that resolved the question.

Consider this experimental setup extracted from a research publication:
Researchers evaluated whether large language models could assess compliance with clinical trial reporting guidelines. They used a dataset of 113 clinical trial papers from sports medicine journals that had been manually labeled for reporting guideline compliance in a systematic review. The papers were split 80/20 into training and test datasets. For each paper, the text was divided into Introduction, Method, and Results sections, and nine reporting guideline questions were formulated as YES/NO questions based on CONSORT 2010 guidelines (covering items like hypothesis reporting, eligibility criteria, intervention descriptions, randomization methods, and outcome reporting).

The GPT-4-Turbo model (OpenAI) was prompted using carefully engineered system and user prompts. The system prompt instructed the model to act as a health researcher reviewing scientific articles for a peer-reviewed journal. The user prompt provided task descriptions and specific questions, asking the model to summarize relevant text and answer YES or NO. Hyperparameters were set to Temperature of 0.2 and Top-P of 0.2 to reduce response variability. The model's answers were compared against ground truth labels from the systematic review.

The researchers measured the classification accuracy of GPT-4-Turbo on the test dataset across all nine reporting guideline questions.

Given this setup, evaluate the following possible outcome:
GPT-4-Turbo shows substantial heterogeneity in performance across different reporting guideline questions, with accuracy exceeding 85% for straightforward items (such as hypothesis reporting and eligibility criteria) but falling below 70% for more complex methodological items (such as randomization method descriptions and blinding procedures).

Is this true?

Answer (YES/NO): NO